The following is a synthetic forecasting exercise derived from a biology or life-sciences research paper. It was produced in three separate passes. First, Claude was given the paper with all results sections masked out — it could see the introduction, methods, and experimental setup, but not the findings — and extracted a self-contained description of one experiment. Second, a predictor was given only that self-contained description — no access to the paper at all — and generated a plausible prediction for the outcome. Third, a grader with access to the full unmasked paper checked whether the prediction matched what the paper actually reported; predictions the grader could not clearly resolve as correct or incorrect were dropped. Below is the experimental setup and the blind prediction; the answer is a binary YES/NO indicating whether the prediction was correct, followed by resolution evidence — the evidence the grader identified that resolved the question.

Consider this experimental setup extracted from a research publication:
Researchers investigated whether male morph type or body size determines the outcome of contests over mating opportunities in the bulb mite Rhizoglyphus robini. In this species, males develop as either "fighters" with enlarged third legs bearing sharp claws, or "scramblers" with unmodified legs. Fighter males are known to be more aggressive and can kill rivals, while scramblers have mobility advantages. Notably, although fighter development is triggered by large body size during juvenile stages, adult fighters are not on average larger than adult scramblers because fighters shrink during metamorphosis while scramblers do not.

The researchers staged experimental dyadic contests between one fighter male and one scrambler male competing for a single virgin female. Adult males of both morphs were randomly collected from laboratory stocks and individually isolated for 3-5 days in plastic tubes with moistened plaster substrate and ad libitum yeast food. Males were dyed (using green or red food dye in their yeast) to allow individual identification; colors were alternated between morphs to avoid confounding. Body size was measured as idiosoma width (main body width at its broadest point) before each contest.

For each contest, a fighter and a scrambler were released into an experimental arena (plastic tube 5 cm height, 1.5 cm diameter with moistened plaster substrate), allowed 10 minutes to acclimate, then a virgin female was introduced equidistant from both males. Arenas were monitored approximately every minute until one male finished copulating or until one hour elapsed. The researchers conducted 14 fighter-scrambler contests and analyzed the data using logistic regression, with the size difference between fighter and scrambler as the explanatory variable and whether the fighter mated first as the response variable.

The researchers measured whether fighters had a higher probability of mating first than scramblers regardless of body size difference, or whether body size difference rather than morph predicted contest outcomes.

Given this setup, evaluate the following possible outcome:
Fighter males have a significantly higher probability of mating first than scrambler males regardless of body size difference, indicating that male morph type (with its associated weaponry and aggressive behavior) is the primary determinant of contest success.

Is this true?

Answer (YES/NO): YES